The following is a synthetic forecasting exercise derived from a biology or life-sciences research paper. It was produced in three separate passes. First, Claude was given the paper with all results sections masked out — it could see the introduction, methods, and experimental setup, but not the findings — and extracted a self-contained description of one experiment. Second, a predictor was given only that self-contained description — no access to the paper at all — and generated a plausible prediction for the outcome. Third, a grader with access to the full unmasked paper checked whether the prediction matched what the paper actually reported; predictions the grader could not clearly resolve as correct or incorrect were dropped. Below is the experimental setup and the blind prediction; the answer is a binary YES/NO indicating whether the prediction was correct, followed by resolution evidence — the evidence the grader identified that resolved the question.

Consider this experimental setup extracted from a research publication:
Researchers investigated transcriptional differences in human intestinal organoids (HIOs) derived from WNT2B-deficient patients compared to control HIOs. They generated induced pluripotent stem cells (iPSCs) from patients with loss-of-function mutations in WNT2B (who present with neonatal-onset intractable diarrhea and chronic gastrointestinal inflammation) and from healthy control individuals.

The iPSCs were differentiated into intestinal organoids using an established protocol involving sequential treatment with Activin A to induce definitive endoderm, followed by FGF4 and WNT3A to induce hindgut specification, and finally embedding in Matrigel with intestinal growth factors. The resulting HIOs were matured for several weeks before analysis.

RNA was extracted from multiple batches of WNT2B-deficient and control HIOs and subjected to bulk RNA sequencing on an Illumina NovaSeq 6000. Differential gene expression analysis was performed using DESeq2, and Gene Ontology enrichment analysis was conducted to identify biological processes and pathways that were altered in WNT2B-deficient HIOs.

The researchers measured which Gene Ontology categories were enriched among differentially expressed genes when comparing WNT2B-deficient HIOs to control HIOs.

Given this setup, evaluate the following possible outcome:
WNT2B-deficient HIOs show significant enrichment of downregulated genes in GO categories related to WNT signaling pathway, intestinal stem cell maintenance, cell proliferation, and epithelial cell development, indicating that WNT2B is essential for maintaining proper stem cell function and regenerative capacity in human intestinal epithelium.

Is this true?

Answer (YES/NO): NO